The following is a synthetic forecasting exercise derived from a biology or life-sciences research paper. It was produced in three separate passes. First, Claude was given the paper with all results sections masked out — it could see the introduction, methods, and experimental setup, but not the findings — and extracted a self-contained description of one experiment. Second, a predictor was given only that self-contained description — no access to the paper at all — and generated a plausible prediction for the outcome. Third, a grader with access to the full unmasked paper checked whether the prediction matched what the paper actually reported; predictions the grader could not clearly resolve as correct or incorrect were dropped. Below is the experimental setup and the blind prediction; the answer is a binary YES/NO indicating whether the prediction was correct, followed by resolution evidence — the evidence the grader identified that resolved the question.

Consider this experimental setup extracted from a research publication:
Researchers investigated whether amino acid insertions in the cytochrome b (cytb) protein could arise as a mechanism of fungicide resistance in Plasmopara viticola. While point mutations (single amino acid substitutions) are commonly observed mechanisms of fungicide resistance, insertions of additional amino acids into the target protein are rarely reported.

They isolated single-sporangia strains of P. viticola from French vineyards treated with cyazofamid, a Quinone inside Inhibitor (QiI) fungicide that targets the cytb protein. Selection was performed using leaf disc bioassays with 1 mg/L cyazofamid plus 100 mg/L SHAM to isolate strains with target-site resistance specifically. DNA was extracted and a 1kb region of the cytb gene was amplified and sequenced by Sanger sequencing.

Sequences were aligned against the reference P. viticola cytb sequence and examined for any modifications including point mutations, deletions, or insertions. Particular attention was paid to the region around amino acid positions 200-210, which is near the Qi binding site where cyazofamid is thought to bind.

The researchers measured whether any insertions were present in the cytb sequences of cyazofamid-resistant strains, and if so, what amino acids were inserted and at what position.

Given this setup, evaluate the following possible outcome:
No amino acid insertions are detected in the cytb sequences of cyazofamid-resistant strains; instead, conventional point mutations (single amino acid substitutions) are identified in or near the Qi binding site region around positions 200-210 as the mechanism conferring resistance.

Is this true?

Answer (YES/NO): NO